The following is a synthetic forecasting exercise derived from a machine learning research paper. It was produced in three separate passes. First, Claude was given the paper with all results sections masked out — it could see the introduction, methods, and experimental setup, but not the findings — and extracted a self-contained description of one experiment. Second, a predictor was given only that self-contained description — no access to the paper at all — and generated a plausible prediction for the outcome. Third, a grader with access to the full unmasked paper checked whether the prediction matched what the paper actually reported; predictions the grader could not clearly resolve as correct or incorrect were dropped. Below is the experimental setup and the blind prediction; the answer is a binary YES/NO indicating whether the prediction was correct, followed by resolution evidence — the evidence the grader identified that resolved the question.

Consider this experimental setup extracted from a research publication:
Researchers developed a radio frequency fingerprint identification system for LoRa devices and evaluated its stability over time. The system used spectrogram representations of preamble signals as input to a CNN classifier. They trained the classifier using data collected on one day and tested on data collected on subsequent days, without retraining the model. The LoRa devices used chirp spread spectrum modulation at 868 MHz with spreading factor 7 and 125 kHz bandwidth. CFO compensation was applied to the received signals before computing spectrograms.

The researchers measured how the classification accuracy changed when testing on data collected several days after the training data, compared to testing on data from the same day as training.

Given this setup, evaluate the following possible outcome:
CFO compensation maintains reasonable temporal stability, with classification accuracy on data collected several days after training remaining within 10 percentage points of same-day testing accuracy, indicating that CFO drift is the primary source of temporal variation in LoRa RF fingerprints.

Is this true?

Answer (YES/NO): YES